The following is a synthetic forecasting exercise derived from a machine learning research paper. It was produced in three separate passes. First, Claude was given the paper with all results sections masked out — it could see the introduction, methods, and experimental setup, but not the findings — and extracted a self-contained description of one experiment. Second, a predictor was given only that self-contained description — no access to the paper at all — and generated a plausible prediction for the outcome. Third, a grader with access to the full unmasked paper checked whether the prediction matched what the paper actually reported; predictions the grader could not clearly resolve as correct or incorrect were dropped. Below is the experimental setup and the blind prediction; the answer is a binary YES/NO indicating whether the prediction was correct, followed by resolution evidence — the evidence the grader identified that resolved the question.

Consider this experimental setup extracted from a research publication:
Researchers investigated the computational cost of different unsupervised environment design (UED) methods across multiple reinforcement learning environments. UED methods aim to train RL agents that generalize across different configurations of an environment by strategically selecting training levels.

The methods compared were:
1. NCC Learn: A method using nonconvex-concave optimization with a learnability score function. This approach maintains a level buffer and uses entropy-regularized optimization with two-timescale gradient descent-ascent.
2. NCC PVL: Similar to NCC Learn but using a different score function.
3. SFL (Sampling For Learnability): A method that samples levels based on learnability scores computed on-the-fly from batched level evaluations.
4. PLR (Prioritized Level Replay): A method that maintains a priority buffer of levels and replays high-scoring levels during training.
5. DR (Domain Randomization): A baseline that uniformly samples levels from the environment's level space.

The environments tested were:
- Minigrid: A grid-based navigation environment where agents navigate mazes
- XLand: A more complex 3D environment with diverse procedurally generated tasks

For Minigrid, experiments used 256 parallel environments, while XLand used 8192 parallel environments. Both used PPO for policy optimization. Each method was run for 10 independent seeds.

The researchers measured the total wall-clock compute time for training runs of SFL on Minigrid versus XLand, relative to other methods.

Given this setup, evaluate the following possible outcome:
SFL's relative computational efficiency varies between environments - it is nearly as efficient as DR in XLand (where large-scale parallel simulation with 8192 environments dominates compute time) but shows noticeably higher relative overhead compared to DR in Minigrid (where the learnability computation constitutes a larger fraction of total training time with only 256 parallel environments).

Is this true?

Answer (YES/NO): NO